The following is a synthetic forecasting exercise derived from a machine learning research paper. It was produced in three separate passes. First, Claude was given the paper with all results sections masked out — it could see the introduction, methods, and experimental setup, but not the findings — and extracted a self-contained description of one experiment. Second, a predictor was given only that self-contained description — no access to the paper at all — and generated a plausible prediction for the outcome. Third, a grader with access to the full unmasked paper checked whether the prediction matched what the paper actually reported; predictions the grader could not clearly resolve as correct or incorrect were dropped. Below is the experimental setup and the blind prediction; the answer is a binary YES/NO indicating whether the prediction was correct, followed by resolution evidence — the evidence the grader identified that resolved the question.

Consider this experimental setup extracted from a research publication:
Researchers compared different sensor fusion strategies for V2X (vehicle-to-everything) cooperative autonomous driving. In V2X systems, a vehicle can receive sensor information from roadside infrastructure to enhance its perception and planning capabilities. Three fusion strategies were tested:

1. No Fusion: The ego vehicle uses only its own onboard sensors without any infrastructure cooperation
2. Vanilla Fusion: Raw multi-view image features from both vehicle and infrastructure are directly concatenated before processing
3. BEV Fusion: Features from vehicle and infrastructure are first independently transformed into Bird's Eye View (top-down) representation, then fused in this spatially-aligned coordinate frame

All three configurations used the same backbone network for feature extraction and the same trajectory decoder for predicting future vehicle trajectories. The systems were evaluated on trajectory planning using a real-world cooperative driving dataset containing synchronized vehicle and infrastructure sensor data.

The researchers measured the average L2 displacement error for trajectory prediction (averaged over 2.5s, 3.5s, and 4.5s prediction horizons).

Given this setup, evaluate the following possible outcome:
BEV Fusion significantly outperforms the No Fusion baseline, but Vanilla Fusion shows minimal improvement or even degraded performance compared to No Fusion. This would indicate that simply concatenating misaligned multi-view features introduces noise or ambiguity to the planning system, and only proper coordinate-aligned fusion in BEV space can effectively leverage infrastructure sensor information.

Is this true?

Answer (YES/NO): YES